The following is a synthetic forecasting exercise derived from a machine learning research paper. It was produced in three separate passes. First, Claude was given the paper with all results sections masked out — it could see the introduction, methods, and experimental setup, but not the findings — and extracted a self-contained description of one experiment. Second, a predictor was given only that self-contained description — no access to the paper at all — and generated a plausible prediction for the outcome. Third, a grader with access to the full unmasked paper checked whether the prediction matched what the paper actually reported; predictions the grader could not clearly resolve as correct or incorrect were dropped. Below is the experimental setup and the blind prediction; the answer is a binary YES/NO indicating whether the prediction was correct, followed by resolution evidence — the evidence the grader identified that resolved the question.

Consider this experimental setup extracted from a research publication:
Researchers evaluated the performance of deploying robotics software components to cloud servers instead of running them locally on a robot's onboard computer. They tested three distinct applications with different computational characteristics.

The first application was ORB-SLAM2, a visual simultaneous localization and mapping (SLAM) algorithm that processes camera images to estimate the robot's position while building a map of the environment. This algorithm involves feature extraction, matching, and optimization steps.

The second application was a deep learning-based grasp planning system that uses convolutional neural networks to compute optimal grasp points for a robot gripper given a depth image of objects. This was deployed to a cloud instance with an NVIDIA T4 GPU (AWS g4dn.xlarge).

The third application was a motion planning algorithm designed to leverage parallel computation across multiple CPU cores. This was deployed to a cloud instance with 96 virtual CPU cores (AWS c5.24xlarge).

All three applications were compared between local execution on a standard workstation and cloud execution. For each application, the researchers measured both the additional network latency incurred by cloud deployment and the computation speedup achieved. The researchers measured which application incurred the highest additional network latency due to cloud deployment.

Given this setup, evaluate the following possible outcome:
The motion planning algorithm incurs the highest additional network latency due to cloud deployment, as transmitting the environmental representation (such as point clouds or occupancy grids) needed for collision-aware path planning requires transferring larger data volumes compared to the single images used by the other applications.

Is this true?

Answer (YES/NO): NO